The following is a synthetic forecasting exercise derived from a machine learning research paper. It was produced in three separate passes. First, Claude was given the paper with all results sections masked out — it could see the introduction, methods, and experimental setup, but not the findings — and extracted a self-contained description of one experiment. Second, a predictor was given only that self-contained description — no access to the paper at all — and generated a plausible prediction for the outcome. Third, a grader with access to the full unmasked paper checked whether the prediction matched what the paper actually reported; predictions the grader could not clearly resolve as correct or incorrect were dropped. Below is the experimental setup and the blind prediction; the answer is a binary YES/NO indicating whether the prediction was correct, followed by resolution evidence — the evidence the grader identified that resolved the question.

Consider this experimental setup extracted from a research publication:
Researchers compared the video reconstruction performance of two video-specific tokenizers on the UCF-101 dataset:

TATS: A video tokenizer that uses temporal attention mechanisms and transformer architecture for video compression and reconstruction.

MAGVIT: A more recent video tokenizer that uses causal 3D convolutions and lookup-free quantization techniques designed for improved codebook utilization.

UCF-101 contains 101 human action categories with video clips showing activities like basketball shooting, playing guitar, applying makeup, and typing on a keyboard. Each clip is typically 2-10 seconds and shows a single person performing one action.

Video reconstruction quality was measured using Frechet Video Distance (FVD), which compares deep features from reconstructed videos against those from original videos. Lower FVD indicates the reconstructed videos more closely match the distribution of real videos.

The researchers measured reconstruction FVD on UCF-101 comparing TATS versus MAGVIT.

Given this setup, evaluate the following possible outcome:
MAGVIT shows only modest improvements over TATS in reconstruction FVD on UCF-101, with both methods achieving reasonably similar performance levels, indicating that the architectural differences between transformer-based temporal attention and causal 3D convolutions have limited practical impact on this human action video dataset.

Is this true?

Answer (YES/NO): NO